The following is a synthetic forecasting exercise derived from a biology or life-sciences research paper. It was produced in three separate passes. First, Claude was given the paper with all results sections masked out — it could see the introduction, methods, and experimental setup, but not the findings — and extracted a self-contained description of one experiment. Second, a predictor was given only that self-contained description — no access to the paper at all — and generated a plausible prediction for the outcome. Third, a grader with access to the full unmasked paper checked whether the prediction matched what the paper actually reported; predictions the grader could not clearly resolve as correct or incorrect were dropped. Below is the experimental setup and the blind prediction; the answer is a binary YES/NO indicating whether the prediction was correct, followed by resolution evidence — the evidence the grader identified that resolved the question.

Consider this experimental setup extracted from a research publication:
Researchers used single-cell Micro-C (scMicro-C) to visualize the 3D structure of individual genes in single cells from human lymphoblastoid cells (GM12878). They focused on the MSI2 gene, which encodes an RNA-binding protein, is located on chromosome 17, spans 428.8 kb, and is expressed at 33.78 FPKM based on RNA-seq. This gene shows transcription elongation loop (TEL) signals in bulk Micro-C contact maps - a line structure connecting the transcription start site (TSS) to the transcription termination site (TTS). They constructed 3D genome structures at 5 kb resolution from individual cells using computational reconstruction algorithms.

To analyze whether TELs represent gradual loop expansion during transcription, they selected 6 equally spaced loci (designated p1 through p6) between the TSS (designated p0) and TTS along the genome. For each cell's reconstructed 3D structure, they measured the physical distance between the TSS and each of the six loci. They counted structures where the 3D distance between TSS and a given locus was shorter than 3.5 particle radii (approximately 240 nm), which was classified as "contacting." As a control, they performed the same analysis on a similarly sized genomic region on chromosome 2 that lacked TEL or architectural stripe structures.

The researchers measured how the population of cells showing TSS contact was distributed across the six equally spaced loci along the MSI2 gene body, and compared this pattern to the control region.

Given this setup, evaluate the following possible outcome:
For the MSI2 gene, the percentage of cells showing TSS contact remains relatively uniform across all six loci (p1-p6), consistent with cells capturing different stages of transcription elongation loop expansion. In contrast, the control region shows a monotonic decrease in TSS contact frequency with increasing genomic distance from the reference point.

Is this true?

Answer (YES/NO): YES